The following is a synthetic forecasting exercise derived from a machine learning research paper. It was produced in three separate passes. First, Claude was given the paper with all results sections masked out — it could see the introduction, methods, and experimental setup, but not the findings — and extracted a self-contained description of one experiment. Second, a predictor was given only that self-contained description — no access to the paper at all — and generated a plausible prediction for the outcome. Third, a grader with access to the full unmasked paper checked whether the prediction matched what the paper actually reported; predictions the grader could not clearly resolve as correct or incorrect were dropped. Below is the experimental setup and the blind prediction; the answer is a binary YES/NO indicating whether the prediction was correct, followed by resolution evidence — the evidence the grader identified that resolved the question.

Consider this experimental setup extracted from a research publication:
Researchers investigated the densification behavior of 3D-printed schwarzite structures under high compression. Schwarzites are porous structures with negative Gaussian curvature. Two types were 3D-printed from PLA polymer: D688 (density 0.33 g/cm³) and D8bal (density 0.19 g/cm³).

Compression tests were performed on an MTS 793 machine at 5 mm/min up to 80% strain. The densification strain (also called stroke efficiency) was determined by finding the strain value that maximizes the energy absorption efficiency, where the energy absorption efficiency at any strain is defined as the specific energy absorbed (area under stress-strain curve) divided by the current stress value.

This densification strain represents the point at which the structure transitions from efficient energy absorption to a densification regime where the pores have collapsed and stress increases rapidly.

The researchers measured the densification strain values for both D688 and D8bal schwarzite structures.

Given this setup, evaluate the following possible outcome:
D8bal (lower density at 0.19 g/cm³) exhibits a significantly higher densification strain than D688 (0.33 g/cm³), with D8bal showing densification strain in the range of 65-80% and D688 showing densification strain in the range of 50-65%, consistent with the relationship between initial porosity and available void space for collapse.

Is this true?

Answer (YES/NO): YES